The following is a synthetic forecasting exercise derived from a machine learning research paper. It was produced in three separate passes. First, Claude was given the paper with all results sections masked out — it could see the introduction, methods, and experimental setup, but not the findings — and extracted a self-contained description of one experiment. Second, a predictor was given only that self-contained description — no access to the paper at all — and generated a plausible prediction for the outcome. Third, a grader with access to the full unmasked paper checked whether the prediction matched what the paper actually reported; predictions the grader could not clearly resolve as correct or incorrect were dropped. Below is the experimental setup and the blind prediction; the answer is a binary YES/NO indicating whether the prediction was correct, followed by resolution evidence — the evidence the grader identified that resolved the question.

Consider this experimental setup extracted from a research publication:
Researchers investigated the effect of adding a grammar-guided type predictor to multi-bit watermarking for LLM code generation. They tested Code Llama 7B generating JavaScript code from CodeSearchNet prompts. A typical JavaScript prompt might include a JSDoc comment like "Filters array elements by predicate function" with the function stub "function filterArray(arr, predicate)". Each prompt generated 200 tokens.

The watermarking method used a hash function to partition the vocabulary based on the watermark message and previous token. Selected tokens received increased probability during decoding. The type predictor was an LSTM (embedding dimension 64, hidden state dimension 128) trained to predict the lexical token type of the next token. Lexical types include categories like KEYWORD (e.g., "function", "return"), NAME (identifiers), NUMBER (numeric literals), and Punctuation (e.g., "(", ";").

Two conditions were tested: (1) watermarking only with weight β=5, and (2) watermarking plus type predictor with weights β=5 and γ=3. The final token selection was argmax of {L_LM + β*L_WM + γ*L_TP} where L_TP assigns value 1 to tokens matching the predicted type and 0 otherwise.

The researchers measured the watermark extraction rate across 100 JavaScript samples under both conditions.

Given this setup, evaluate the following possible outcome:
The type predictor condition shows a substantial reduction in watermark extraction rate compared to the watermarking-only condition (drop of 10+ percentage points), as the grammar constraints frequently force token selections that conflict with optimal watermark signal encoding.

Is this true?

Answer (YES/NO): NO